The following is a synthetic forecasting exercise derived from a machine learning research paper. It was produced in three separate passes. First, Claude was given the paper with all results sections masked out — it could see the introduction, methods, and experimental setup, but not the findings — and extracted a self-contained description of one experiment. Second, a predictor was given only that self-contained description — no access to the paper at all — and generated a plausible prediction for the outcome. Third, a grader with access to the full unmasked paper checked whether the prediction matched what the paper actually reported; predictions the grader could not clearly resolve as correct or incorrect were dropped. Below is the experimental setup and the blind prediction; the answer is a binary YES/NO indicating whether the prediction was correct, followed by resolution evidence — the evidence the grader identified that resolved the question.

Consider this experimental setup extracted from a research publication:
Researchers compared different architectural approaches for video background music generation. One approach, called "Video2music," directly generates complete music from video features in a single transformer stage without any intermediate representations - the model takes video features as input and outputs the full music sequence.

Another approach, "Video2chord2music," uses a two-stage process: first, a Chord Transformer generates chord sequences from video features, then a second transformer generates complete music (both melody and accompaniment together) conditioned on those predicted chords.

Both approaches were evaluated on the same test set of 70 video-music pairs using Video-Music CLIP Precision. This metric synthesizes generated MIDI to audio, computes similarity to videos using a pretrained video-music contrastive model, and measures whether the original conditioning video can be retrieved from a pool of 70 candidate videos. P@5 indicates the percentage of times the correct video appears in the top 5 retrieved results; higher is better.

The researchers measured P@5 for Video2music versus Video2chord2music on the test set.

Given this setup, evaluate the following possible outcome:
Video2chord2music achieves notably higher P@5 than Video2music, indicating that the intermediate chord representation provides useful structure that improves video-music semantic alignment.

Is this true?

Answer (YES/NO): YES